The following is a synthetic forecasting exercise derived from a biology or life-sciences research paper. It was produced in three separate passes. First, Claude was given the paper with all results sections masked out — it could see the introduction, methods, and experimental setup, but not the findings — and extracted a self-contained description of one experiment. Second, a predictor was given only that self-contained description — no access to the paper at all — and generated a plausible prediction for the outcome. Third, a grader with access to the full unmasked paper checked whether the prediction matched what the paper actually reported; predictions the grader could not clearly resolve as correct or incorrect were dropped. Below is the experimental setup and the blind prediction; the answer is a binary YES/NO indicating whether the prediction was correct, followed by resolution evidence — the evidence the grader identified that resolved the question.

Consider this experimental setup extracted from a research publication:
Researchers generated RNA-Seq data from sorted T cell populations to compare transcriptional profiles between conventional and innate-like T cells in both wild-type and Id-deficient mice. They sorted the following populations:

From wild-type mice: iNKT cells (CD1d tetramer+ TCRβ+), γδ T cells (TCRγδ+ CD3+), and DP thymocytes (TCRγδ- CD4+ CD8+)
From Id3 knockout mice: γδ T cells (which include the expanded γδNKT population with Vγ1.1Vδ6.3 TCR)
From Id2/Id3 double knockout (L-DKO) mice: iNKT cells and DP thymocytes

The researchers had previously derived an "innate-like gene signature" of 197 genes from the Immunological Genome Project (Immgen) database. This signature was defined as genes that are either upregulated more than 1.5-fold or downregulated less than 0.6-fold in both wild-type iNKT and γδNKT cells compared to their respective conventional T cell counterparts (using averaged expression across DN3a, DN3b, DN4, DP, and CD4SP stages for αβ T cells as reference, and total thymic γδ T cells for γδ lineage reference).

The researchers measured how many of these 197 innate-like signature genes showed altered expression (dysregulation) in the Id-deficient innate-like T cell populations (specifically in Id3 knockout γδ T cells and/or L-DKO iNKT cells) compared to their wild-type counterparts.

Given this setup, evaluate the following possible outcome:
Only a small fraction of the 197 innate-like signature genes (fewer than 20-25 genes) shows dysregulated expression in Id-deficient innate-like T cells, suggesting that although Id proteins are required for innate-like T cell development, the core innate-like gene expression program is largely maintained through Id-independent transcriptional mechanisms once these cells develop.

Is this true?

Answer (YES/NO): NO